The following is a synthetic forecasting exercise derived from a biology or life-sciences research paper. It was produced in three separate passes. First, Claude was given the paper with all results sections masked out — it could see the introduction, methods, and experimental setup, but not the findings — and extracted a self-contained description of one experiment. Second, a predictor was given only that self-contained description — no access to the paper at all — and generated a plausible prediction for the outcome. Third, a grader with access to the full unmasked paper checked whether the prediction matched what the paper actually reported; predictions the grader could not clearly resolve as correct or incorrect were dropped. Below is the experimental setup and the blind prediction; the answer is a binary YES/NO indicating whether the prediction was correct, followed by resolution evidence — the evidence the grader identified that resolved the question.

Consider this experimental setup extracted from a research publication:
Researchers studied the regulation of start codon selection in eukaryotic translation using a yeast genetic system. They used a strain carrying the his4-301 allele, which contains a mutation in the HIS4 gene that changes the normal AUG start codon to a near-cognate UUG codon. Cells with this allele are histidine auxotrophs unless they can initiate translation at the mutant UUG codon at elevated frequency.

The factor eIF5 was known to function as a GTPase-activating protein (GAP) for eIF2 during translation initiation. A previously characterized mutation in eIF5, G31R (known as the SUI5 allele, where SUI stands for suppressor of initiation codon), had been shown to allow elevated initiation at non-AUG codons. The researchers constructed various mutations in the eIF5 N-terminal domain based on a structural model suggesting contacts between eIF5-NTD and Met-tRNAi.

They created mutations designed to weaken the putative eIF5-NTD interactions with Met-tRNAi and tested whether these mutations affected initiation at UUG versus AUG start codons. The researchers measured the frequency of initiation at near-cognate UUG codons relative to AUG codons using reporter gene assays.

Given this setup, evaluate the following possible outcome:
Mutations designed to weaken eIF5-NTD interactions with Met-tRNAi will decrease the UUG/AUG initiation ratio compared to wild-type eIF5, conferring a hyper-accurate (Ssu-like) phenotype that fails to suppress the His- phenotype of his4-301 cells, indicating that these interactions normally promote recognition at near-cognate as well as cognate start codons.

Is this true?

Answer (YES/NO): YES